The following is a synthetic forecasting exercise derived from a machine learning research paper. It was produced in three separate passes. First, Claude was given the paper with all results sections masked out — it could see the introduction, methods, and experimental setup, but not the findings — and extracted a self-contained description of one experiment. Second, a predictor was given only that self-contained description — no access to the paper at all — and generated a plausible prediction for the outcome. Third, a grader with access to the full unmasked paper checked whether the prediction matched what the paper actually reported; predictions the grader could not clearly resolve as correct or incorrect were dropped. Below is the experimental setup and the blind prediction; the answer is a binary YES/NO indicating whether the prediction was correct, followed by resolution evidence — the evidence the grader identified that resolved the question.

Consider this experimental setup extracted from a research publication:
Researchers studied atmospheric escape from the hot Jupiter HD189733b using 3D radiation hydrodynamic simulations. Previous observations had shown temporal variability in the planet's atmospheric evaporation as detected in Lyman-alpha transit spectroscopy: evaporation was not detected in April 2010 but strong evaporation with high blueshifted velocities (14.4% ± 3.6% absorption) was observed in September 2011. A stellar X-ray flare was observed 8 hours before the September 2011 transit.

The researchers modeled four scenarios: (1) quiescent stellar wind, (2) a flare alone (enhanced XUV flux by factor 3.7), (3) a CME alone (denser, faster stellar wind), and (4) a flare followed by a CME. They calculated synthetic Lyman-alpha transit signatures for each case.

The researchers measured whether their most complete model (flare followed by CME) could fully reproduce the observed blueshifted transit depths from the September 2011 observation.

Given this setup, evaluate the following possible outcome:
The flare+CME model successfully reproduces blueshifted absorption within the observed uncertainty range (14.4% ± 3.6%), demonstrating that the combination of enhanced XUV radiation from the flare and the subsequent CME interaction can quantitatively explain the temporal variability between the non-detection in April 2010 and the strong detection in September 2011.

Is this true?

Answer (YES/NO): NO